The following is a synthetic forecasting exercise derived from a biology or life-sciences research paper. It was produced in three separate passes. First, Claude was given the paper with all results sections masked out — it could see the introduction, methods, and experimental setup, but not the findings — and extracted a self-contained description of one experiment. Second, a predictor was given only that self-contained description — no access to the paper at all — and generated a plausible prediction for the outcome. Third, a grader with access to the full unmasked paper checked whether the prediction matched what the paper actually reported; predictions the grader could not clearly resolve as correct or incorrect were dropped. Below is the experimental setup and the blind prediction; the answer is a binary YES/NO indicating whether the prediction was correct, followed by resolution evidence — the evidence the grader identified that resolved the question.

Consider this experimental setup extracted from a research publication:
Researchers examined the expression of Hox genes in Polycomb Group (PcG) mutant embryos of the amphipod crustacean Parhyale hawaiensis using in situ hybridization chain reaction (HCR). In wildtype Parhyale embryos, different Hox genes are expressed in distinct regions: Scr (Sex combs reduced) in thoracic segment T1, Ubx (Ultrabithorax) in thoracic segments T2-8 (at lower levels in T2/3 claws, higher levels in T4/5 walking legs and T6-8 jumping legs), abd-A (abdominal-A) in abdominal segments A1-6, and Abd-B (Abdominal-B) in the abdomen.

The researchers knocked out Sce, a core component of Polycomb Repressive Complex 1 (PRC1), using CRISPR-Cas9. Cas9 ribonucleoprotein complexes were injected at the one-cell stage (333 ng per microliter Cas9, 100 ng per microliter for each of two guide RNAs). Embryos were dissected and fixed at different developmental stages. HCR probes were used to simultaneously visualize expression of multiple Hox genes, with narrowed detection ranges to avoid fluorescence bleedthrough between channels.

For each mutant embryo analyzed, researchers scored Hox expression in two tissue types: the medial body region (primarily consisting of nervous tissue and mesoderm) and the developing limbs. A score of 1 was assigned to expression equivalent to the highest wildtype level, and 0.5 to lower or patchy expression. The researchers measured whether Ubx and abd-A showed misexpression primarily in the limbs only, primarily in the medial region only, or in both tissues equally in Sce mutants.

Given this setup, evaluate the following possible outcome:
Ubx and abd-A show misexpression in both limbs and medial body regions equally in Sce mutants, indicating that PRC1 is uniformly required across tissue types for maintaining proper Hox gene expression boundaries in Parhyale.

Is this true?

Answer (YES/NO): NO